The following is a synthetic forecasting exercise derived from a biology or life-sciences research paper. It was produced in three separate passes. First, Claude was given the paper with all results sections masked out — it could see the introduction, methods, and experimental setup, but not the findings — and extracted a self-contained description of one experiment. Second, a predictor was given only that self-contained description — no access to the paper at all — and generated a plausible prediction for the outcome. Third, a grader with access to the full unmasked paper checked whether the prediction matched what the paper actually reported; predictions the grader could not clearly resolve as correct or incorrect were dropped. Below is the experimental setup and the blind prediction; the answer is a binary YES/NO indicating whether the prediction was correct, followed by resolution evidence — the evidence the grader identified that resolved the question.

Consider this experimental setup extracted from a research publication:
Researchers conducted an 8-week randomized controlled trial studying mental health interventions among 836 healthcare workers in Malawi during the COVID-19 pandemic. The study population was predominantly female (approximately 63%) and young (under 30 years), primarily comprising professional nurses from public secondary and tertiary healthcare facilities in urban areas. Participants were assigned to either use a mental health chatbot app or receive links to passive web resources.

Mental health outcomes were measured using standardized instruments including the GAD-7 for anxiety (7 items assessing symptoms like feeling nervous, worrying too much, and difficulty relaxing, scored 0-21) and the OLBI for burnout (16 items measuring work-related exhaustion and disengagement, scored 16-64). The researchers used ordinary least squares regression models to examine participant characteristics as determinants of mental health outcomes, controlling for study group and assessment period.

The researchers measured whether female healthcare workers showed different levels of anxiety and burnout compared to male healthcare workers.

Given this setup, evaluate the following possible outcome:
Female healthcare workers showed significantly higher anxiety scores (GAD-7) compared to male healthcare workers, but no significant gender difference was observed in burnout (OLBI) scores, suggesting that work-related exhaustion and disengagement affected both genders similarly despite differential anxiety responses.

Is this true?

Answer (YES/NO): NO